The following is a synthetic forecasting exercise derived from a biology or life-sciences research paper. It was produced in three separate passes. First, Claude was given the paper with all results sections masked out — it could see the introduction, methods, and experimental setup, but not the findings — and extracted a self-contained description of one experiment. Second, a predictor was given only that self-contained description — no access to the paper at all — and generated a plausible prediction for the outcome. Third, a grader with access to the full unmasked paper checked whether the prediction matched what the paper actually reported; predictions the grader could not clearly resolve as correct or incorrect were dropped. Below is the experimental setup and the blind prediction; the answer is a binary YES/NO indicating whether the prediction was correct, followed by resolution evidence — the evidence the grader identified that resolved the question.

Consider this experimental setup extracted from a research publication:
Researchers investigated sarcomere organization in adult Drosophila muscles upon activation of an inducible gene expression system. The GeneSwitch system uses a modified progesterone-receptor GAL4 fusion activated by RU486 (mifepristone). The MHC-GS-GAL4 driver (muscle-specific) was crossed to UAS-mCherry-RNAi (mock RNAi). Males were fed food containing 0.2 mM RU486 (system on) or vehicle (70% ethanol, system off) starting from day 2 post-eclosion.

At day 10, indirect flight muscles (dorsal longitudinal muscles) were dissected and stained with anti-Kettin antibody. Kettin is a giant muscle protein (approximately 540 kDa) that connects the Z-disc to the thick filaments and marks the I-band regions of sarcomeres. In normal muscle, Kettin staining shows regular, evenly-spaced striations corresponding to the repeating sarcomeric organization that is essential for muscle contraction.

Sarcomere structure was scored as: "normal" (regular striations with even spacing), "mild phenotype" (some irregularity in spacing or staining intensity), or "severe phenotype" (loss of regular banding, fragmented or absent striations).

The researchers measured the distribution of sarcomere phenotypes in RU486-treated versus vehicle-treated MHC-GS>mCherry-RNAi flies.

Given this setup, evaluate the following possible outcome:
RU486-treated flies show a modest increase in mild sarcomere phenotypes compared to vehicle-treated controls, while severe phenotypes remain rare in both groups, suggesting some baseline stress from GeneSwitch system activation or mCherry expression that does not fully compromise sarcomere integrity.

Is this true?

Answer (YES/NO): NO